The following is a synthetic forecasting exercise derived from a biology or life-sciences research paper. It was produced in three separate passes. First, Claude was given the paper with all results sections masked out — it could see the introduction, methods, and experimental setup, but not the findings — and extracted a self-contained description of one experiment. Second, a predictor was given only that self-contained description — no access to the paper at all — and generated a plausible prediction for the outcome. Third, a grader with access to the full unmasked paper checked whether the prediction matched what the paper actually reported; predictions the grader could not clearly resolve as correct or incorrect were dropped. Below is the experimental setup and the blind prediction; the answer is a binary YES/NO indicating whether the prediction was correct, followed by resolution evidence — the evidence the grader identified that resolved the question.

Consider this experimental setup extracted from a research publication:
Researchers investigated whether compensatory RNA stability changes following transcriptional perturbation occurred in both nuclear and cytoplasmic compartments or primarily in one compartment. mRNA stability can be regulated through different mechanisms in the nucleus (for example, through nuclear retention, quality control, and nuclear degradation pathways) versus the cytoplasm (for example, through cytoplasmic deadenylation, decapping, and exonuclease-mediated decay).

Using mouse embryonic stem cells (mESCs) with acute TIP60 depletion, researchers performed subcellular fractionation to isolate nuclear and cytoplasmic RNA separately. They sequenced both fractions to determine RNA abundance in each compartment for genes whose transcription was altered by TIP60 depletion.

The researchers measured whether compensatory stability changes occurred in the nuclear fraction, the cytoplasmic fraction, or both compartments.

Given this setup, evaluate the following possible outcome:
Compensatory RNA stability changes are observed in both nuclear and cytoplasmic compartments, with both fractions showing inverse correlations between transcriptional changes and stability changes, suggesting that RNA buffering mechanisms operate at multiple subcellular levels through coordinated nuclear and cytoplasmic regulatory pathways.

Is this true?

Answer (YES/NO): YES